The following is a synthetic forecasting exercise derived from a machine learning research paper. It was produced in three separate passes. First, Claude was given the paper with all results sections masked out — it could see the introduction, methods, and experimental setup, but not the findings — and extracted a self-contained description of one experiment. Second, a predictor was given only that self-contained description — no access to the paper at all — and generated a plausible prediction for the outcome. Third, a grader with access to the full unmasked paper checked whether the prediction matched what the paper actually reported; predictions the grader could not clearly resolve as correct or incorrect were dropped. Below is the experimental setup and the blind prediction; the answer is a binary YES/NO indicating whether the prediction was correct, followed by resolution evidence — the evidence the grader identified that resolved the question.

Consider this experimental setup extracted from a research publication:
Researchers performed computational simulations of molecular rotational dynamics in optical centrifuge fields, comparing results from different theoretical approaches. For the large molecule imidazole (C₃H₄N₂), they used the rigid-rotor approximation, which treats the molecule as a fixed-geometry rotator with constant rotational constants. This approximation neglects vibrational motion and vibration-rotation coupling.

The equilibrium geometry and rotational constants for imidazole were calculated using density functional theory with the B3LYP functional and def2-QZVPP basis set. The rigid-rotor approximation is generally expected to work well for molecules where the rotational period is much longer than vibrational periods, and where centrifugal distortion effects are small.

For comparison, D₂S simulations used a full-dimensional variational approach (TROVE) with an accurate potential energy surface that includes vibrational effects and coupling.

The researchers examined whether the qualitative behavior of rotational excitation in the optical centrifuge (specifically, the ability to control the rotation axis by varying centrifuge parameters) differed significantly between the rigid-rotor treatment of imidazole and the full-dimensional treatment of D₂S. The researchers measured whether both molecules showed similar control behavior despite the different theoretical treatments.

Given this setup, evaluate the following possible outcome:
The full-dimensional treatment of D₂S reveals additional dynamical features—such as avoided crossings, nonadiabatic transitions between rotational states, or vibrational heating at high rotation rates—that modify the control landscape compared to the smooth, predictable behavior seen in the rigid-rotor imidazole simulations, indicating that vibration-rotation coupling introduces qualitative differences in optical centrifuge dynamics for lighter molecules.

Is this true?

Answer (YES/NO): NO